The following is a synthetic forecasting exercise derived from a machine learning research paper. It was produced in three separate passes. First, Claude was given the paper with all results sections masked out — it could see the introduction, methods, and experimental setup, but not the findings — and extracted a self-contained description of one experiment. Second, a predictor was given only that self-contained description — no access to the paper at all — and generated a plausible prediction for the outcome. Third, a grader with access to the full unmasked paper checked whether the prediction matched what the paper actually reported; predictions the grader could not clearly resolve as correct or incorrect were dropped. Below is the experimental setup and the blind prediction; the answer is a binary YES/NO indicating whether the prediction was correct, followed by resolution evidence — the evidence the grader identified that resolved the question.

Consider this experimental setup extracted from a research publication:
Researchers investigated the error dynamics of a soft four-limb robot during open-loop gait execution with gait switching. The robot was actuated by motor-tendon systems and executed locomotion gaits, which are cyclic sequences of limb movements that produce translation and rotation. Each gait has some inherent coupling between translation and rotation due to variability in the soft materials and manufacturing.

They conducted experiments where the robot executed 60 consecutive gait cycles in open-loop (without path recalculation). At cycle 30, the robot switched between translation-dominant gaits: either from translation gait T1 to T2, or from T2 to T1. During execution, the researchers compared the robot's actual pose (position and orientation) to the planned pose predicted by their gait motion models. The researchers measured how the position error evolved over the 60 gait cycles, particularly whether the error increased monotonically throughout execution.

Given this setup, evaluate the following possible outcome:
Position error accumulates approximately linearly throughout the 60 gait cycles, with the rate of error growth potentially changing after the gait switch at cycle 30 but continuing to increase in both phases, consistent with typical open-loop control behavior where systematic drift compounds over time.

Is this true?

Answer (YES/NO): NO